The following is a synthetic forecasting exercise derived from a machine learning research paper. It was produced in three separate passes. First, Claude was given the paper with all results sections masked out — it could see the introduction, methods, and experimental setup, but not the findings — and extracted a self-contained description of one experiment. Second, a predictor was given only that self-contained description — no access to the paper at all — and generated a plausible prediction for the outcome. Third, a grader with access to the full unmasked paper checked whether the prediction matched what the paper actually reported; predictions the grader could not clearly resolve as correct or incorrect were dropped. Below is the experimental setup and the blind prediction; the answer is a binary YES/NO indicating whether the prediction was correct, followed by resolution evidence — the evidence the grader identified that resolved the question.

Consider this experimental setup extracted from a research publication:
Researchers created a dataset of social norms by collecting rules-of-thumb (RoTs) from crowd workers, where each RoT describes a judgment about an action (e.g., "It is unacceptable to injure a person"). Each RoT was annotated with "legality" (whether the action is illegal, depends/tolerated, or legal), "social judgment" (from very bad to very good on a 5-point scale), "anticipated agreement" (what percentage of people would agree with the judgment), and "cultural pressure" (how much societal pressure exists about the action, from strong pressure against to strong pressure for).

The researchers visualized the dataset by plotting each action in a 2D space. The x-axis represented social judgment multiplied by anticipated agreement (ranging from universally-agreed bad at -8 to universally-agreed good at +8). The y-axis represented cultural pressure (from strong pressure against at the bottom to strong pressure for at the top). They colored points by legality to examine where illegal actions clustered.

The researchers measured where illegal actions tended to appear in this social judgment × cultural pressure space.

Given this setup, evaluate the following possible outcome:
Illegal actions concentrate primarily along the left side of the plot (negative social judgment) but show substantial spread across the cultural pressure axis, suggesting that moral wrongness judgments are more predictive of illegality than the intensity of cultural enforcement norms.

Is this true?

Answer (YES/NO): NO